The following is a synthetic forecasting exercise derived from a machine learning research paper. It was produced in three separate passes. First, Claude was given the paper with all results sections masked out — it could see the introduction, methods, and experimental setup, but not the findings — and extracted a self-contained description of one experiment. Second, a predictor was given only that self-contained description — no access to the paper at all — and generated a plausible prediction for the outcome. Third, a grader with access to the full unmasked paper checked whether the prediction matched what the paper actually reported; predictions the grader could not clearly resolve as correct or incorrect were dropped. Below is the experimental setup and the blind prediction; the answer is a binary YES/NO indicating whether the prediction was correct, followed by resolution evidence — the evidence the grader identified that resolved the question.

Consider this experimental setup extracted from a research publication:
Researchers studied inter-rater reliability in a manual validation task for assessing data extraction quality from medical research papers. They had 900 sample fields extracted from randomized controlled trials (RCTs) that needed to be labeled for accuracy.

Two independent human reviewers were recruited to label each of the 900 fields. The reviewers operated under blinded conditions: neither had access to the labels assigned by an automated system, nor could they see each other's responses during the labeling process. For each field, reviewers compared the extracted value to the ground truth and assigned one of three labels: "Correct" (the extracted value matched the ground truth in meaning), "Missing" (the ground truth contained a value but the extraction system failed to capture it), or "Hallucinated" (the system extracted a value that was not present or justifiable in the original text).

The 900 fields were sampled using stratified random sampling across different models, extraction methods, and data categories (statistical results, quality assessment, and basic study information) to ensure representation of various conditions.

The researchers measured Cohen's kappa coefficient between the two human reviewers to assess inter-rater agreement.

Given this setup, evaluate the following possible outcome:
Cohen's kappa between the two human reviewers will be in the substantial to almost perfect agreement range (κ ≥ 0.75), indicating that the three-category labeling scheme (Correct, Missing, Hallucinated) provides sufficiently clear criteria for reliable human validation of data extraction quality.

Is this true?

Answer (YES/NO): YES